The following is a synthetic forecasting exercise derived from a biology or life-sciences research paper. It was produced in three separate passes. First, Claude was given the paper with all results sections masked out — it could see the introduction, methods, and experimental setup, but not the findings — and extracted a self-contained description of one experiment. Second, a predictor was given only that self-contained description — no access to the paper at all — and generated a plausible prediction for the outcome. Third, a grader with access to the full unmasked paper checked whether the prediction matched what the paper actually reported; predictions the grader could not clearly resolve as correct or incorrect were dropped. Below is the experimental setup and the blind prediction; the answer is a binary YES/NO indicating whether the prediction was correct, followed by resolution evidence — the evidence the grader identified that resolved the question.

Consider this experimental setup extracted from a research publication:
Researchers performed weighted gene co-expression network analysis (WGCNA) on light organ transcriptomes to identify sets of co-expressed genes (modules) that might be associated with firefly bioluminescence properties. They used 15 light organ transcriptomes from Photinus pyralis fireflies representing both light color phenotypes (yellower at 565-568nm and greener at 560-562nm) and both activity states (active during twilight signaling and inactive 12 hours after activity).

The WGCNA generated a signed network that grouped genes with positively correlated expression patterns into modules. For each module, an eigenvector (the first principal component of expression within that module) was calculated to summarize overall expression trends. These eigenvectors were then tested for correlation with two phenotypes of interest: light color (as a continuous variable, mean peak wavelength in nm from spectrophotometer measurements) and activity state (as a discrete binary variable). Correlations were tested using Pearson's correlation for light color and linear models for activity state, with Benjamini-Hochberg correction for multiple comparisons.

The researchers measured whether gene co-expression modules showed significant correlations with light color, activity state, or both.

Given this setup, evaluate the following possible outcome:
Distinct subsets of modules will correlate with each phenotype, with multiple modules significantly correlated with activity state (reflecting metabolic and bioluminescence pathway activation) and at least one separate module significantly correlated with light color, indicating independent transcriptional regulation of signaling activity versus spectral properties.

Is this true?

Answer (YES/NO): NO